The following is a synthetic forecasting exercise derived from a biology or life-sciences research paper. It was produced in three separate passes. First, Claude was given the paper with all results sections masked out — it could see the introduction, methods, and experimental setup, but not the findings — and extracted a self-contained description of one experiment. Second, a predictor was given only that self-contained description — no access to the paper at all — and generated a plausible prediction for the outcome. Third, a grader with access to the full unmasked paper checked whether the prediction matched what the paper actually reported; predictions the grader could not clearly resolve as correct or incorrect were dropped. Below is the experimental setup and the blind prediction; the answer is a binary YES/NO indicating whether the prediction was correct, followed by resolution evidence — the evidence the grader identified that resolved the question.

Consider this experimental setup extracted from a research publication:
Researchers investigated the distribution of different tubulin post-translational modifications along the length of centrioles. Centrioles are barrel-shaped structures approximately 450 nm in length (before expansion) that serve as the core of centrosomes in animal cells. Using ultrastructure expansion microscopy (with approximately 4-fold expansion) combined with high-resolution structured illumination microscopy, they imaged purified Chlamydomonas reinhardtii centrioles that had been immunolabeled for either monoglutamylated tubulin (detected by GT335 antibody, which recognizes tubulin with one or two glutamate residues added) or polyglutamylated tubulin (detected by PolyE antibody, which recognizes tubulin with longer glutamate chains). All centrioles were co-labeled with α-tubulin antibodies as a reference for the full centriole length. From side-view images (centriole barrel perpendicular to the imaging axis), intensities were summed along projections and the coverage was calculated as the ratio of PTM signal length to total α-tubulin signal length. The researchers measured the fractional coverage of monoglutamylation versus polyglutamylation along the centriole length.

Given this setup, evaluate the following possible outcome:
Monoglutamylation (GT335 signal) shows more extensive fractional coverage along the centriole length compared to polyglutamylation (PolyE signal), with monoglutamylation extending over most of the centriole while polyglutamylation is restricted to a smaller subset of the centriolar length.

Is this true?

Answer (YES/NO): NO